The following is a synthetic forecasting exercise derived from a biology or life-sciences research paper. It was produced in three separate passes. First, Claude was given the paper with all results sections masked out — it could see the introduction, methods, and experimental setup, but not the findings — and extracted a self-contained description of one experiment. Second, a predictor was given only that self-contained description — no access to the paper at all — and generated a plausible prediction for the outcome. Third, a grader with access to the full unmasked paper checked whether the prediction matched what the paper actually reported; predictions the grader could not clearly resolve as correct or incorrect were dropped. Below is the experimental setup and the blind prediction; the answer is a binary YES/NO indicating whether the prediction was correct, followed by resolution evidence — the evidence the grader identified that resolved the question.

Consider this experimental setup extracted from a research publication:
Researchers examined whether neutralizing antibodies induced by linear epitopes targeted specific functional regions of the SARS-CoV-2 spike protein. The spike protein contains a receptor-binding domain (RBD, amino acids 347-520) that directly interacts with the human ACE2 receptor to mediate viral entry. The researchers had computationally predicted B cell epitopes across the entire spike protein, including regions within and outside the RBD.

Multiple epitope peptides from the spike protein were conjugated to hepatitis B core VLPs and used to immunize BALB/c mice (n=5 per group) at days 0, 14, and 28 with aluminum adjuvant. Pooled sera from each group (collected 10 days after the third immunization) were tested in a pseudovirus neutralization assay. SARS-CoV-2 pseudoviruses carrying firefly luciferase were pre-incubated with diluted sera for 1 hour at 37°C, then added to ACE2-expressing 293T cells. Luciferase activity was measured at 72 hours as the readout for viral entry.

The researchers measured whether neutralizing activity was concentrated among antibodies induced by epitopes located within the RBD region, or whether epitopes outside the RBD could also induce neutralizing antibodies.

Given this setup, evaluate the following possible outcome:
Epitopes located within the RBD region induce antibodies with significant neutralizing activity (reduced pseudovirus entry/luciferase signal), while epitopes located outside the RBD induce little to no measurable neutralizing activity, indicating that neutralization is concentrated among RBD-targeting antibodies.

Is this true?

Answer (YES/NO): NO